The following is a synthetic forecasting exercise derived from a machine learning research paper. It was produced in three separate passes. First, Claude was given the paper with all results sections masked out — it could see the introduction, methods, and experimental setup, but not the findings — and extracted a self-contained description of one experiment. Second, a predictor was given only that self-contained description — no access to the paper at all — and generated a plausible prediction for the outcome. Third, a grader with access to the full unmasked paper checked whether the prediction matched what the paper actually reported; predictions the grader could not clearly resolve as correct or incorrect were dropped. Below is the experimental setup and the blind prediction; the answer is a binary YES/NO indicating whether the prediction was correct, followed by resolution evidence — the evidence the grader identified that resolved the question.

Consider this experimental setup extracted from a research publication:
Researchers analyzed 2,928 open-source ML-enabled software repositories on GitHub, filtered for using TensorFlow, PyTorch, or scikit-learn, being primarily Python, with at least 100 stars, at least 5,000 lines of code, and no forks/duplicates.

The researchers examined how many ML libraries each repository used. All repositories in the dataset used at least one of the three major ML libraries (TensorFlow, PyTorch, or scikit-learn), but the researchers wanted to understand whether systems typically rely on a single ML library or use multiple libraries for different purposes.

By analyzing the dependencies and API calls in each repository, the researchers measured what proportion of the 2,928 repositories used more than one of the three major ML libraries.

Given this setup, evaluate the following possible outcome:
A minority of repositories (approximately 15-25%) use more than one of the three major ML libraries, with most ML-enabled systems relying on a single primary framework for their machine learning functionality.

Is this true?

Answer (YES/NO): NO